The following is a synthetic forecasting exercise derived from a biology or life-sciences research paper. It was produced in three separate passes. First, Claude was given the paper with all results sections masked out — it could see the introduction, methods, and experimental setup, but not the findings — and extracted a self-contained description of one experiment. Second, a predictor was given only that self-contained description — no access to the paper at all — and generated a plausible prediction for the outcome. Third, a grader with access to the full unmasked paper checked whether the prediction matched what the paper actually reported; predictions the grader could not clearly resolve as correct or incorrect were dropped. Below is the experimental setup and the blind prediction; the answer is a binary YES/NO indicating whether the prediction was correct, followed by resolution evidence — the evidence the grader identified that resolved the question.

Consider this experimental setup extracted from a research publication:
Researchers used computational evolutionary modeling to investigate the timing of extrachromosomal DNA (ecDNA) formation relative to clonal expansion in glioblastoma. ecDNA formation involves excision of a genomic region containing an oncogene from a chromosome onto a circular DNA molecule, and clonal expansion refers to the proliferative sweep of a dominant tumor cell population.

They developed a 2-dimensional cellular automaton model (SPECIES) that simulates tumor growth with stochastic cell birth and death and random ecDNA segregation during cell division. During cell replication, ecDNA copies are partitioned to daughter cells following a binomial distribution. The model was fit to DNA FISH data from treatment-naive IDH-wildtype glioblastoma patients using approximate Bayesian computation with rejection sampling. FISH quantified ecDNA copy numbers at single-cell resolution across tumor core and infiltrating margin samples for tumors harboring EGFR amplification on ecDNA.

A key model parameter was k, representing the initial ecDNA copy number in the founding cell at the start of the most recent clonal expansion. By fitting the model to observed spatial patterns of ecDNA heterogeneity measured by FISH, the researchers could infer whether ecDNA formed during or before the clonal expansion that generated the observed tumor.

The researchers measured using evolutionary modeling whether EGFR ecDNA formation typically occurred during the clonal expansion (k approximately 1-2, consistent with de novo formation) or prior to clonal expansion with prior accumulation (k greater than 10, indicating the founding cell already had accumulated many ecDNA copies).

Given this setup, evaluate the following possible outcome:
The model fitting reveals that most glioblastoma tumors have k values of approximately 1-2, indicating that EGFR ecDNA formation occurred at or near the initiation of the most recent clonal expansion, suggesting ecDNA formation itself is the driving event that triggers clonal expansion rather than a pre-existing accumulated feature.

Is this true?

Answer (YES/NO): NO